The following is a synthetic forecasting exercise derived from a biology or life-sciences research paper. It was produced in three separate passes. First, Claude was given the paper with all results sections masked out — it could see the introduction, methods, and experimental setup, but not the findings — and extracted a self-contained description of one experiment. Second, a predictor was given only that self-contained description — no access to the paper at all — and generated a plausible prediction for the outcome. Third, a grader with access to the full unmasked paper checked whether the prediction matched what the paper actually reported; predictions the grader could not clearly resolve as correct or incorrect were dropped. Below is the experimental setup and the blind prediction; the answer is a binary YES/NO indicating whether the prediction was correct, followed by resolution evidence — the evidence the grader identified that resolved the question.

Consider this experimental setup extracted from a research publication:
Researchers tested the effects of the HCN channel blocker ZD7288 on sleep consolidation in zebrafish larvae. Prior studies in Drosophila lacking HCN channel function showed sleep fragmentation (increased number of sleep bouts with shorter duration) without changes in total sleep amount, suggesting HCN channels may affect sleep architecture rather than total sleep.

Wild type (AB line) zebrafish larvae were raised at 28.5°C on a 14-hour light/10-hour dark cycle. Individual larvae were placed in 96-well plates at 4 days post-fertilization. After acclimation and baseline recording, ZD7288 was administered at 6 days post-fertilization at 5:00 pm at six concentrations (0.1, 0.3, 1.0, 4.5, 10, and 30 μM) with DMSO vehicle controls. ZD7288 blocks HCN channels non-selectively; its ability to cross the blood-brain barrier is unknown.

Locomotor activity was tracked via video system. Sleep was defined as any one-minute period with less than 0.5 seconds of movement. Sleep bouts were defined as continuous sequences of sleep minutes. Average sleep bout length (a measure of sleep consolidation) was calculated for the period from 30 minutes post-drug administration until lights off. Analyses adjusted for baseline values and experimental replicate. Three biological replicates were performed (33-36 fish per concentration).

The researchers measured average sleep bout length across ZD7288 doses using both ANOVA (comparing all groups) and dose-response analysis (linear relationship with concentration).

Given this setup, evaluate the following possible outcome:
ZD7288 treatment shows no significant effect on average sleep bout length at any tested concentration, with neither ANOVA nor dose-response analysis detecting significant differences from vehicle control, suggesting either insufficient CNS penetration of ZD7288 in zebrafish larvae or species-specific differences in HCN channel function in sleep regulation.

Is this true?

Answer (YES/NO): NO